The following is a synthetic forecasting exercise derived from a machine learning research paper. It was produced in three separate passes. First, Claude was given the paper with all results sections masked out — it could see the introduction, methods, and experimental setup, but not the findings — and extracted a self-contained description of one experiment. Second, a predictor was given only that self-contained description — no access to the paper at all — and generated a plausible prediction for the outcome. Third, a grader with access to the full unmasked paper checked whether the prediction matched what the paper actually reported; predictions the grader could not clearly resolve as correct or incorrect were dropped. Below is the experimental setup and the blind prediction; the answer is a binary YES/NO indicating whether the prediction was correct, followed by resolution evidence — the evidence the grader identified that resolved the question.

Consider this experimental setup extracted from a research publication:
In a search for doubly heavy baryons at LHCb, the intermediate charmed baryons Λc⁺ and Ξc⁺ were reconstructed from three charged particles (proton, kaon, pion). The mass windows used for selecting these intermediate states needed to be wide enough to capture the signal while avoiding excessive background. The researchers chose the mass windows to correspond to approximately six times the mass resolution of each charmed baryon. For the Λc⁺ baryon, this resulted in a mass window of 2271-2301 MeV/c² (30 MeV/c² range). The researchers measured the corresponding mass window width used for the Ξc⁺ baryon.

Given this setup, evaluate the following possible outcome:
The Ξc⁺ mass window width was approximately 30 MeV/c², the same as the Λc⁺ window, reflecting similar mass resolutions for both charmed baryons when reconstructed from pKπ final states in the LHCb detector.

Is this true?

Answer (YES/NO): NO